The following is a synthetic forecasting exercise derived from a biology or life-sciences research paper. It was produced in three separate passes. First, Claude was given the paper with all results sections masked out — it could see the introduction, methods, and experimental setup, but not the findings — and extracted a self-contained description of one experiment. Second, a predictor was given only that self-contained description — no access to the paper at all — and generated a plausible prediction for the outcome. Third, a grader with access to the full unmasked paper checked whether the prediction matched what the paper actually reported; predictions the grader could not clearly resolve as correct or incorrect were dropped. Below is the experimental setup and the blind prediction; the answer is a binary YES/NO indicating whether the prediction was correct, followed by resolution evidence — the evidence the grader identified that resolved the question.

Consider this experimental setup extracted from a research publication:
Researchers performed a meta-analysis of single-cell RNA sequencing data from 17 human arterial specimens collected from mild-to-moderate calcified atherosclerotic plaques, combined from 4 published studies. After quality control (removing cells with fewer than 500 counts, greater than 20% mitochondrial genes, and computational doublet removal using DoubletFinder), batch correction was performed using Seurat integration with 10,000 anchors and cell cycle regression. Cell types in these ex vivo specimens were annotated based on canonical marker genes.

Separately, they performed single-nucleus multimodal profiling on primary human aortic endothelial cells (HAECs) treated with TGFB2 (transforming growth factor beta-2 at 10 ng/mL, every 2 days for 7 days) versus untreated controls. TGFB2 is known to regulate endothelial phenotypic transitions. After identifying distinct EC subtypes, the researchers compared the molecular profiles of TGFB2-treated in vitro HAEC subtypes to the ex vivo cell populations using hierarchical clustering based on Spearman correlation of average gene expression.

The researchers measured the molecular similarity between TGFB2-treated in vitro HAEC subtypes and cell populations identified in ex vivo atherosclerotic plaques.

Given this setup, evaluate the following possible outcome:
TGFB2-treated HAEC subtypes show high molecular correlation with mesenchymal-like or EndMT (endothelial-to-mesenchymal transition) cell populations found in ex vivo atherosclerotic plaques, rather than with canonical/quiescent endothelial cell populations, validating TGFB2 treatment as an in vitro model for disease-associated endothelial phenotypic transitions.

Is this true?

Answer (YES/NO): NO